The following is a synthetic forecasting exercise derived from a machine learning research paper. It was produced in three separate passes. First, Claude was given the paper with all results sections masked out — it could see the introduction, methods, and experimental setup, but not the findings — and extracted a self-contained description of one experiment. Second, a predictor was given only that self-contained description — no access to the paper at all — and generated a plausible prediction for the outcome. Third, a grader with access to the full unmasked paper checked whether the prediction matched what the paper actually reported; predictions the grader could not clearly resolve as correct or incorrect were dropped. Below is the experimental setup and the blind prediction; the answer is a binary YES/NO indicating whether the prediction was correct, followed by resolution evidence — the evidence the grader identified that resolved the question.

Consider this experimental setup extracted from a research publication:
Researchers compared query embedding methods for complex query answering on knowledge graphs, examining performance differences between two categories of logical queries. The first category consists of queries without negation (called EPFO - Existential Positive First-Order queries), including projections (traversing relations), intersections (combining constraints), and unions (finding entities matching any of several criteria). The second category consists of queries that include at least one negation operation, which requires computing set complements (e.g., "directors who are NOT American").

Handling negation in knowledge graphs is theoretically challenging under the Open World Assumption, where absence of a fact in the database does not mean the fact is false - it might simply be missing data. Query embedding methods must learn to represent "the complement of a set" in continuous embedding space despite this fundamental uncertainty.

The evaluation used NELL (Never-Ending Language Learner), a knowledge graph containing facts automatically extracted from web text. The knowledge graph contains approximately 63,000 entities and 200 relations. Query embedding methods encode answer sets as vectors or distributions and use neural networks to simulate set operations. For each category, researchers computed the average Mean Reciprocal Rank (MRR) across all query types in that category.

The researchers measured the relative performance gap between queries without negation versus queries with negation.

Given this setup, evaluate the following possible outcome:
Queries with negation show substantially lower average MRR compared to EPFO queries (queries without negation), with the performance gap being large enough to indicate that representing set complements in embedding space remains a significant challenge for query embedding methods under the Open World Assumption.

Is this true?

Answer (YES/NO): YES